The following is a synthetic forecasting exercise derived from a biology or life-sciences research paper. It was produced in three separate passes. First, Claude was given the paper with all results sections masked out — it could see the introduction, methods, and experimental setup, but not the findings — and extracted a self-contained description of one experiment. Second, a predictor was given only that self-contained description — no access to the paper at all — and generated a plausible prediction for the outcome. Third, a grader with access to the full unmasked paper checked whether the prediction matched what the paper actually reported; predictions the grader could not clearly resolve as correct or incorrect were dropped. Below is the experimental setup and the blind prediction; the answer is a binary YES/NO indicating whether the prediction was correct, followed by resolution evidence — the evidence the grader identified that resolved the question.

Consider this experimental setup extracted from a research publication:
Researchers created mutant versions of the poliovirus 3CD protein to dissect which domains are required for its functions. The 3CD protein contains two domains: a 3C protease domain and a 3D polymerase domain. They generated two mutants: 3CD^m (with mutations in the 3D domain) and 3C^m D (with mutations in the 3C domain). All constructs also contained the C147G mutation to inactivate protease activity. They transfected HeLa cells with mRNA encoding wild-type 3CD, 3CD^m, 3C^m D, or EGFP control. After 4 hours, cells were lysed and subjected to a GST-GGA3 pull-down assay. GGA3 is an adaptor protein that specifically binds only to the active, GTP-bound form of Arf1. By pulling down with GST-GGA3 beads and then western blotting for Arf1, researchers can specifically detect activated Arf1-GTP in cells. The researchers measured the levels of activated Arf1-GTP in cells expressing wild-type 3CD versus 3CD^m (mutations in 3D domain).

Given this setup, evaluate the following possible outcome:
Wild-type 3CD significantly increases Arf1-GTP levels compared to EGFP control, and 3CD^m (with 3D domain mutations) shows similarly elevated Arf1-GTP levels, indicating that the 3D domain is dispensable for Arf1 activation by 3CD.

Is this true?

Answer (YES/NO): NO